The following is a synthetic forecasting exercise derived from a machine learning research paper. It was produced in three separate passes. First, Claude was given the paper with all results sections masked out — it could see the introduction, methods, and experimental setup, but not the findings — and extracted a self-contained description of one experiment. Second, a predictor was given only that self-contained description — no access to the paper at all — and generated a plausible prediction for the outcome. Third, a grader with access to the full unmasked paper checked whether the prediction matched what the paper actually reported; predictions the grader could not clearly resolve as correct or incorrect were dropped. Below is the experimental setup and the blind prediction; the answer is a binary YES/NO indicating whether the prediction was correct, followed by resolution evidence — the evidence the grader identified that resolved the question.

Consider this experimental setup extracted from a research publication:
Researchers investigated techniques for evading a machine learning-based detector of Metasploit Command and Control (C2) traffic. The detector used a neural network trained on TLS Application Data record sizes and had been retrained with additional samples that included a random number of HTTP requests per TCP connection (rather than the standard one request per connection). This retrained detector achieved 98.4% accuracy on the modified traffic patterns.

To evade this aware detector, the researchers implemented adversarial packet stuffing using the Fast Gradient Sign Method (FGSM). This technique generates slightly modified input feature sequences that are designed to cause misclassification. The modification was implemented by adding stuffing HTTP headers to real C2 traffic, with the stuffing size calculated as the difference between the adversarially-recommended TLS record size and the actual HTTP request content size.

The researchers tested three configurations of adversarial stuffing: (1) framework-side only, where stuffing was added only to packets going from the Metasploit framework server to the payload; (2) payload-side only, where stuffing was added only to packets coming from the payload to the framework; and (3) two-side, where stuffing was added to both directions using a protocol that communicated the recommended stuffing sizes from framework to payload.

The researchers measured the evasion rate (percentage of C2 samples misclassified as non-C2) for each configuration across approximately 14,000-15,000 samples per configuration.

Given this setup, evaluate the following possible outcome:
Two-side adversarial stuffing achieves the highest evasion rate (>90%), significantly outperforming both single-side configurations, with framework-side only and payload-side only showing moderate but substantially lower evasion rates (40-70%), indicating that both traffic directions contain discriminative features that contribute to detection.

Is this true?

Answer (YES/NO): NO